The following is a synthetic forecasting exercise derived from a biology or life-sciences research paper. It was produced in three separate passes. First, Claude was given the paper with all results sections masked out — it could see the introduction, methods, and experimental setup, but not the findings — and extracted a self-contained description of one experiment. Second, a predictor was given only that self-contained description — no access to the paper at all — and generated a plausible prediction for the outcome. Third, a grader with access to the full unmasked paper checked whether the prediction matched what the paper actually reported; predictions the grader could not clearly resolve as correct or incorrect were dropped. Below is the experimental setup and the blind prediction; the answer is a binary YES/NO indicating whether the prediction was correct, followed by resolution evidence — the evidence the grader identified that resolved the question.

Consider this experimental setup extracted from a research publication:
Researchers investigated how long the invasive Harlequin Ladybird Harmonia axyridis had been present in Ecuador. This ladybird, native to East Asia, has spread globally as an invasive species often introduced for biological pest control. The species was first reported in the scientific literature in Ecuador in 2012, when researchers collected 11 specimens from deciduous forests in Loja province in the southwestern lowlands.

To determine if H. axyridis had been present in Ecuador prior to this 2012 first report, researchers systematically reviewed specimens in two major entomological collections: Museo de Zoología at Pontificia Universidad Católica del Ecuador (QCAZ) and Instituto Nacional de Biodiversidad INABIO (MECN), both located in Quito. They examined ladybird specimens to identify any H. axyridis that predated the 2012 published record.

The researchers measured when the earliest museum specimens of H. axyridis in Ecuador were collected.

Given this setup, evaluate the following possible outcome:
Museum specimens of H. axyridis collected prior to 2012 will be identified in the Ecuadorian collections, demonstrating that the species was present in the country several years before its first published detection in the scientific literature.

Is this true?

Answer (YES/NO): YES